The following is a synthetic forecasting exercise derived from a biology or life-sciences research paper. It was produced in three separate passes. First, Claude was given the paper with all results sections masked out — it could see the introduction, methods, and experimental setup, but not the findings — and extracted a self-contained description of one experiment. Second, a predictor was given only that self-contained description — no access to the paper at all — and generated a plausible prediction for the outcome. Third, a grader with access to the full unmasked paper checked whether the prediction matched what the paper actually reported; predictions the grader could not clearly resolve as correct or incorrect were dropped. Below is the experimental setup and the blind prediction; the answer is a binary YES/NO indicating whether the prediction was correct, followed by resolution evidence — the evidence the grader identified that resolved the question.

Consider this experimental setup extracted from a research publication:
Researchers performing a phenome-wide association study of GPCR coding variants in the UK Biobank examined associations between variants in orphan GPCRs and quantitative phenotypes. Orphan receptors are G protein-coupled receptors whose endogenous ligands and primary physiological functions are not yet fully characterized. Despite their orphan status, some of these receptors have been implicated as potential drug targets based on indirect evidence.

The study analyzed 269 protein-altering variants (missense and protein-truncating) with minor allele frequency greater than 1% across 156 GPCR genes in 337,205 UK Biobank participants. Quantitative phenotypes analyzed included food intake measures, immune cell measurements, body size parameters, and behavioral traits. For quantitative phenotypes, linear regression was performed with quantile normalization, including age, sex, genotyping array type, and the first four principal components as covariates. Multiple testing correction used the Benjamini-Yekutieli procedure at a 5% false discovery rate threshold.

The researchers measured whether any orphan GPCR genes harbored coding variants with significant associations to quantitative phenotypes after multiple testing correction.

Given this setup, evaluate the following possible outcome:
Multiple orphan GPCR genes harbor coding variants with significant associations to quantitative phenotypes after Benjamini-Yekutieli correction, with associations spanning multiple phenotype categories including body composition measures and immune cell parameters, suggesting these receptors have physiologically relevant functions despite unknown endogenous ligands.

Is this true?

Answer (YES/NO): YES